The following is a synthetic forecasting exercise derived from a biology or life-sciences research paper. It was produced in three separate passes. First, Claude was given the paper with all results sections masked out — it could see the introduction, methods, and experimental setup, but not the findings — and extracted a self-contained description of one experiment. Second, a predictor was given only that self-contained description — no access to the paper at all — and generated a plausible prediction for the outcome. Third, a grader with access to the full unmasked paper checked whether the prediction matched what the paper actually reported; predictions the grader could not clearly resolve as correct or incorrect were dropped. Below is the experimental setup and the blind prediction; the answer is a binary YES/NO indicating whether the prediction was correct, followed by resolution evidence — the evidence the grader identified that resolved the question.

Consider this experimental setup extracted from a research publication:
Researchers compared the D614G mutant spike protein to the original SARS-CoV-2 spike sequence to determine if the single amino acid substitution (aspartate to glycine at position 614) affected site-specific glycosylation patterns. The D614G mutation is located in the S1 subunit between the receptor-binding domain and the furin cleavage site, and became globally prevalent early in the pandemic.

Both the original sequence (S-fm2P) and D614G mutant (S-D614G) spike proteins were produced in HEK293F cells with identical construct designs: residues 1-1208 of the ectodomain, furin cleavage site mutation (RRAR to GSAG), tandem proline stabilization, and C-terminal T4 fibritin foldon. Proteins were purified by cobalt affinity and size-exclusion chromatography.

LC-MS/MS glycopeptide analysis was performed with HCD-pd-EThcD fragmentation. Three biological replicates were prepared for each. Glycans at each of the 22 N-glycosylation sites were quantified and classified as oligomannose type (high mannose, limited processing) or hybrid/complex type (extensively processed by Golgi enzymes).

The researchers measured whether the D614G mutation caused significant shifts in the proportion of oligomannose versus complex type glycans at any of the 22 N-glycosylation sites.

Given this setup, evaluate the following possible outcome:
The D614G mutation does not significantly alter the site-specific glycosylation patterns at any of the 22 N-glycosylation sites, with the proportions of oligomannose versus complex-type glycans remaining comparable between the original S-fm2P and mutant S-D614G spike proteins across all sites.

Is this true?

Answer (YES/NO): NO